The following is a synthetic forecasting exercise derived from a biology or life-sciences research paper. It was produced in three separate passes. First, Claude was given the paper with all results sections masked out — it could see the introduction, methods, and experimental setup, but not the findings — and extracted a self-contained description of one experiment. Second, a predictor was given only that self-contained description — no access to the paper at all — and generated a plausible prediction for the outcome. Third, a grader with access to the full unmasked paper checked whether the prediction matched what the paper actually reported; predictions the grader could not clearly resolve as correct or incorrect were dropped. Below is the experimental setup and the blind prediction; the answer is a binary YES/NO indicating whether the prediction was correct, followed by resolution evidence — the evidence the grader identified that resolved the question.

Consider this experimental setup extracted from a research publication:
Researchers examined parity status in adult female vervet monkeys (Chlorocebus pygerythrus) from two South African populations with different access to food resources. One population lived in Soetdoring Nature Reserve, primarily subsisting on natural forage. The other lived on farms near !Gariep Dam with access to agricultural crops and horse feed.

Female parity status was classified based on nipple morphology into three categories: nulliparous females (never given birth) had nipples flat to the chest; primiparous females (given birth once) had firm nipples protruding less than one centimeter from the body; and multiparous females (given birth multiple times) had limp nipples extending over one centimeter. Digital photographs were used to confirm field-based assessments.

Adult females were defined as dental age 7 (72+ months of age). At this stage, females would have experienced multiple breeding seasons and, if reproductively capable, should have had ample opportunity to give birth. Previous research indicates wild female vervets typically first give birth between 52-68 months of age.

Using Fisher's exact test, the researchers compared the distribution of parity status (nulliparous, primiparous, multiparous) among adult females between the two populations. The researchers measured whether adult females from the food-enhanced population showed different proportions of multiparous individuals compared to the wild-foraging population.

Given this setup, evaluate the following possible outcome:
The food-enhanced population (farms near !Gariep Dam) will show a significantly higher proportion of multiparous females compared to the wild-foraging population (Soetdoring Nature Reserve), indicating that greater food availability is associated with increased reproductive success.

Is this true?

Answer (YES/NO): NO